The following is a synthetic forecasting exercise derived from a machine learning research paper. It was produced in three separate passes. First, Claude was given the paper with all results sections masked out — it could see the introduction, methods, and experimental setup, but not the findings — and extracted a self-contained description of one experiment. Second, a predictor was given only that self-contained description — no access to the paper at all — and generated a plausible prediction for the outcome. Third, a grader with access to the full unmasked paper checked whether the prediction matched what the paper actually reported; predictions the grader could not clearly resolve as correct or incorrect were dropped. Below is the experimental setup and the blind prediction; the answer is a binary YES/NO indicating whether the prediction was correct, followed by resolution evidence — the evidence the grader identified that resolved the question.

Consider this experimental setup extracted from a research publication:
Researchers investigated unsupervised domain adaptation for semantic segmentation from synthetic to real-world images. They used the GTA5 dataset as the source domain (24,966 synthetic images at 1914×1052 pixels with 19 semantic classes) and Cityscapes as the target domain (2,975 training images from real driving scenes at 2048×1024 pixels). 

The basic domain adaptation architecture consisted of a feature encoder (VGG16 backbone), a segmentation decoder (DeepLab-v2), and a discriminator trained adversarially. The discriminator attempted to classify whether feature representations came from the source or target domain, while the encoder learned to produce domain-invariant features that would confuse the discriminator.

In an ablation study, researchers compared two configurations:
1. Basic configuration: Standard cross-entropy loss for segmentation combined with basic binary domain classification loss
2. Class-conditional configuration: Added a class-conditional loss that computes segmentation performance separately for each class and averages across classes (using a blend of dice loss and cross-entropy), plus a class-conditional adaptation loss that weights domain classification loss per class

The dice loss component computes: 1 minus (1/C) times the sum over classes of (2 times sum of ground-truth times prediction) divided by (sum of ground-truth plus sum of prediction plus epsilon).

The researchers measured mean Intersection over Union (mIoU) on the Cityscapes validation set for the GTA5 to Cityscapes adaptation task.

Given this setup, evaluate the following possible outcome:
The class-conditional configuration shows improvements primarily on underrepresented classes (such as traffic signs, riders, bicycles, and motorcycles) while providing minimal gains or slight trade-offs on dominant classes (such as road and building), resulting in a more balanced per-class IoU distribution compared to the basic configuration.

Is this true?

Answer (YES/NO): NO